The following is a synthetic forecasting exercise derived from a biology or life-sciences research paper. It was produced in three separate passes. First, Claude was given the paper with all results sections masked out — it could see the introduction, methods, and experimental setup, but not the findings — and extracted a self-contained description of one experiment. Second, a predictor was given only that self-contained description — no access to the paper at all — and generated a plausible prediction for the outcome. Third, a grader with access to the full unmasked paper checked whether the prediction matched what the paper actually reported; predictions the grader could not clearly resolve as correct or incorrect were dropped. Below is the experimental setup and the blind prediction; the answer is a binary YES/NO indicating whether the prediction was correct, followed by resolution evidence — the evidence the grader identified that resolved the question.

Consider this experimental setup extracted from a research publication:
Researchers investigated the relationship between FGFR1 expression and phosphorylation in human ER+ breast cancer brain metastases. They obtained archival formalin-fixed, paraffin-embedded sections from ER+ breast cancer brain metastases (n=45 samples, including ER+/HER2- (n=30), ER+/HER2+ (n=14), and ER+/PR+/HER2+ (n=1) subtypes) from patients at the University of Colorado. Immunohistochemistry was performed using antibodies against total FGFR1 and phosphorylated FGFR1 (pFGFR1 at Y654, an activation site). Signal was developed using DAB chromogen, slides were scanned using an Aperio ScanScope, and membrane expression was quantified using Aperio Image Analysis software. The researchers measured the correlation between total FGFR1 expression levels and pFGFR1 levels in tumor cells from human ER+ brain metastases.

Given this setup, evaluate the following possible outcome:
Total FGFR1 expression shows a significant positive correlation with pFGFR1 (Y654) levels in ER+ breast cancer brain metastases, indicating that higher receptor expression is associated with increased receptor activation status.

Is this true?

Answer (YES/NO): NO